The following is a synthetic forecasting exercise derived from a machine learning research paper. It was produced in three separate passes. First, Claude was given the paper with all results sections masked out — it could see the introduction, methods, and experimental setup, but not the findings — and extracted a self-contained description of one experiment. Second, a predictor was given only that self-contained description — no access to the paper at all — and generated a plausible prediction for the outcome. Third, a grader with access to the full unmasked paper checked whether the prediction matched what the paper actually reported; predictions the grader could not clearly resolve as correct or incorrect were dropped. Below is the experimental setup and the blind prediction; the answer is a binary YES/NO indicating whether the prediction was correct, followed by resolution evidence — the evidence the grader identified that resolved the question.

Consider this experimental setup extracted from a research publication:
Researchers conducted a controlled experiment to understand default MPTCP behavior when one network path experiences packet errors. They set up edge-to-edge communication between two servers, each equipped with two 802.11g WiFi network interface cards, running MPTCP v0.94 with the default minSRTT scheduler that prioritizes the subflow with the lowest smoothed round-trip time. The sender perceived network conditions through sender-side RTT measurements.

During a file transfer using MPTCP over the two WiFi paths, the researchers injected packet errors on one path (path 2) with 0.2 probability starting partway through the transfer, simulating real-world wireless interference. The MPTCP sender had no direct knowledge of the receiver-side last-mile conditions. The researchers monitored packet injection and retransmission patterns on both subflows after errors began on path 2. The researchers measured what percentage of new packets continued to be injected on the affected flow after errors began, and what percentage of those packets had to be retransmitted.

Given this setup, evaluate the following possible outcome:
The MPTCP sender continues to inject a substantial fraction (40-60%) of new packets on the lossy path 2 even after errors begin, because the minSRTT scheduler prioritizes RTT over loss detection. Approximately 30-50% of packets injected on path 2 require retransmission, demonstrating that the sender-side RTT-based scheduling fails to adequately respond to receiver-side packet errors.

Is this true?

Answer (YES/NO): NO